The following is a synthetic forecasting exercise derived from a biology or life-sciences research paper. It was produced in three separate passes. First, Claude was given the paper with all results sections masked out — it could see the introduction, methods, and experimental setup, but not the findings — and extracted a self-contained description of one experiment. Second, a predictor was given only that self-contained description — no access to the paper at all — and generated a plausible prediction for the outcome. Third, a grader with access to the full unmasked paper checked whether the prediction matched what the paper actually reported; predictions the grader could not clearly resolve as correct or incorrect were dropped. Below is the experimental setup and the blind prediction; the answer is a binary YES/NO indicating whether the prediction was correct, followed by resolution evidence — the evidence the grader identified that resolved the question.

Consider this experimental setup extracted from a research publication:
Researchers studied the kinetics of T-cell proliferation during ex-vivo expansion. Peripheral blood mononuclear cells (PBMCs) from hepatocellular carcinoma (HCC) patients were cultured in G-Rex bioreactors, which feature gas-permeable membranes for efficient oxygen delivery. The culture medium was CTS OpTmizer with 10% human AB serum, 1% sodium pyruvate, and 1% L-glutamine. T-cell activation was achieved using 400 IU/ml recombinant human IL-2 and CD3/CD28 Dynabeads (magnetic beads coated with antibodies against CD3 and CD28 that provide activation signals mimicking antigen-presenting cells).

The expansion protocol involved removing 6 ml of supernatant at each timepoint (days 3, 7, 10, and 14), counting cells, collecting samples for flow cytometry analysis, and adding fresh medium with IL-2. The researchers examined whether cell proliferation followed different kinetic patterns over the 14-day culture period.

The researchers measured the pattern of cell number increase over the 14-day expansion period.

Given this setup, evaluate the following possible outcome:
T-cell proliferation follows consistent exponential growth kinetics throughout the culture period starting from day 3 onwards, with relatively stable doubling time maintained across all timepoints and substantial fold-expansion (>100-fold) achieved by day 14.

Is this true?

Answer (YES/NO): NO